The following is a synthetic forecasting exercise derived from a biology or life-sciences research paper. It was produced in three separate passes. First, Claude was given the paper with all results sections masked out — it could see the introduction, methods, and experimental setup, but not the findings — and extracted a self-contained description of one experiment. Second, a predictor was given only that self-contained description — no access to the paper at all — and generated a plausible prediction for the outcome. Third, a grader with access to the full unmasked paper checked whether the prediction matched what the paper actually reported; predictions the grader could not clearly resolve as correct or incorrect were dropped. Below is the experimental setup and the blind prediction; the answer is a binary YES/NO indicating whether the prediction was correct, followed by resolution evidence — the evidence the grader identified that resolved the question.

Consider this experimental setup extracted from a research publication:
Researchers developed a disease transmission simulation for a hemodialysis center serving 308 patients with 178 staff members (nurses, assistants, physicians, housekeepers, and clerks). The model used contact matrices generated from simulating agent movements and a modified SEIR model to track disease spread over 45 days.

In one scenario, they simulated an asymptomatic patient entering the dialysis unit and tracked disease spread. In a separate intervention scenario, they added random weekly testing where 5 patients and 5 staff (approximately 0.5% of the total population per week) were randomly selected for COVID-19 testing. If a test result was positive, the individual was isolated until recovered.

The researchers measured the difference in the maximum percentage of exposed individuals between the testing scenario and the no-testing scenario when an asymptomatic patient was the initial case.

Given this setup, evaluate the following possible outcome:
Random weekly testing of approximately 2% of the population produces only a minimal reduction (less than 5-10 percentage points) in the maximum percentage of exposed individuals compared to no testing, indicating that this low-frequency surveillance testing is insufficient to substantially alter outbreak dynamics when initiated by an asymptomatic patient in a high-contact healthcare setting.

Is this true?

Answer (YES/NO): NO